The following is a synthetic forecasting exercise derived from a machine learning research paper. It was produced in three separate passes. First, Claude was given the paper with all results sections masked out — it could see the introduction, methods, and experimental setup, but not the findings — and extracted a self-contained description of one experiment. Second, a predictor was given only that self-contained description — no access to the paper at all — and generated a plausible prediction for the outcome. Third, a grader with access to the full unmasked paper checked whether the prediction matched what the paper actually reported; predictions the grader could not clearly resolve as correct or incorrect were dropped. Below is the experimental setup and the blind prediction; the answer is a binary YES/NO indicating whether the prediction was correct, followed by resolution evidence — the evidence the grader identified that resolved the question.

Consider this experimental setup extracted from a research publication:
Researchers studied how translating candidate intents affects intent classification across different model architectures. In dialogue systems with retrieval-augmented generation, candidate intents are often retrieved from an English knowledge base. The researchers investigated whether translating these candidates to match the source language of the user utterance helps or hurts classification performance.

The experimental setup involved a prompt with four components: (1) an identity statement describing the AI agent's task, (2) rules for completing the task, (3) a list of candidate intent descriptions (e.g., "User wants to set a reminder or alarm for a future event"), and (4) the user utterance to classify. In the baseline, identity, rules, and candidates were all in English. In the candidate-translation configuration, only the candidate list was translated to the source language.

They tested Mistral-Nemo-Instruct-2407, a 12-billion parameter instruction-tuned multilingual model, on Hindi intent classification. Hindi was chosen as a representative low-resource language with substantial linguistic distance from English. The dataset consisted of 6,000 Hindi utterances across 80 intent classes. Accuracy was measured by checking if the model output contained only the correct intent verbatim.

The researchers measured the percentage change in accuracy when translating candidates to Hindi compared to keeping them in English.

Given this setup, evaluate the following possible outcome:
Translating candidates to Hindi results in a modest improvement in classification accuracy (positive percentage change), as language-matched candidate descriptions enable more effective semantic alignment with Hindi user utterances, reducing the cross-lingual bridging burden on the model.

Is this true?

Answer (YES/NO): NO